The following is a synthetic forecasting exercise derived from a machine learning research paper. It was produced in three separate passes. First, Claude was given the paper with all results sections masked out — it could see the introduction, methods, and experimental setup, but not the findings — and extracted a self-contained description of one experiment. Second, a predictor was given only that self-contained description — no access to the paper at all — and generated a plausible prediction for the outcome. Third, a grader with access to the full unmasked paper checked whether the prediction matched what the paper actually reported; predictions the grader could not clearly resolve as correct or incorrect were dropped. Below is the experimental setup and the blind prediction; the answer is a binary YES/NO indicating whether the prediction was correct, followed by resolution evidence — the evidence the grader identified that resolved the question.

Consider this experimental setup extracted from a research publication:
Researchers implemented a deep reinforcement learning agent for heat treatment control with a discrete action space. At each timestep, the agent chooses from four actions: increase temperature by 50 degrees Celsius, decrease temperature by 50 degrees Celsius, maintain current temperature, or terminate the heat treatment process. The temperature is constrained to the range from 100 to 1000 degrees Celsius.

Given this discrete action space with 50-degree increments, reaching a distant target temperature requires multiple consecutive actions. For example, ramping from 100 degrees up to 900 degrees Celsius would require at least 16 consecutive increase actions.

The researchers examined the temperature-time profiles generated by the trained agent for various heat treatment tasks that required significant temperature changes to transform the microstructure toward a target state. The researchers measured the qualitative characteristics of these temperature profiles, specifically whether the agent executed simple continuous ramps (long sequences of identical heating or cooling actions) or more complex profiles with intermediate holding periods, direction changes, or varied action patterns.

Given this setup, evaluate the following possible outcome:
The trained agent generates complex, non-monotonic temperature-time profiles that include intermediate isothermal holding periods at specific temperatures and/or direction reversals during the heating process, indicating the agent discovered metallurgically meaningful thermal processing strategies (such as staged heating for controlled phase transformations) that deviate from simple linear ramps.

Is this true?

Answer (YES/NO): YES